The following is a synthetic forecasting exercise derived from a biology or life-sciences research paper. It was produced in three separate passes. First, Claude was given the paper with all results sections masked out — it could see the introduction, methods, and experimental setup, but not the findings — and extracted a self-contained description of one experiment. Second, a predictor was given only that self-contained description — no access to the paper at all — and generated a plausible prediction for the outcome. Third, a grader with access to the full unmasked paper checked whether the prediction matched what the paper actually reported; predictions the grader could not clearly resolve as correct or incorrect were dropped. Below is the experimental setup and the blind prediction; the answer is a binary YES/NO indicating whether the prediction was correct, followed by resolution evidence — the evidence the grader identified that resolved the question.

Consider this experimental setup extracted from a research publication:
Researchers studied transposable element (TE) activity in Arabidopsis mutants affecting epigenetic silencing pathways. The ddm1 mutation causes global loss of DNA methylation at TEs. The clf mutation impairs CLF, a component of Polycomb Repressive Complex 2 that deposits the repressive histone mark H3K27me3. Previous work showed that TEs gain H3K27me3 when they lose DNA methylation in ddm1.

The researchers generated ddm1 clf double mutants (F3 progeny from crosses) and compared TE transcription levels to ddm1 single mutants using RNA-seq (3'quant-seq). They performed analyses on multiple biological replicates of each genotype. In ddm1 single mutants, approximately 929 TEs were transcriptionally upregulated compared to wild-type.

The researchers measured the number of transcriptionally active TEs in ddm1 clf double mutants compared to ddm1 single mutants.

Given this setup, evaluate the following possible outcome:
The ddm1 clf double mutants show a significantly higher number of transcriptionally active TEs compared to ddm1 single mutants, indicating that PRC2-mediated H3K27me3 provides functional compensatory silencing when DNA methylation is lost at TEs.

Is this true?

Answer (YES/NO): NO